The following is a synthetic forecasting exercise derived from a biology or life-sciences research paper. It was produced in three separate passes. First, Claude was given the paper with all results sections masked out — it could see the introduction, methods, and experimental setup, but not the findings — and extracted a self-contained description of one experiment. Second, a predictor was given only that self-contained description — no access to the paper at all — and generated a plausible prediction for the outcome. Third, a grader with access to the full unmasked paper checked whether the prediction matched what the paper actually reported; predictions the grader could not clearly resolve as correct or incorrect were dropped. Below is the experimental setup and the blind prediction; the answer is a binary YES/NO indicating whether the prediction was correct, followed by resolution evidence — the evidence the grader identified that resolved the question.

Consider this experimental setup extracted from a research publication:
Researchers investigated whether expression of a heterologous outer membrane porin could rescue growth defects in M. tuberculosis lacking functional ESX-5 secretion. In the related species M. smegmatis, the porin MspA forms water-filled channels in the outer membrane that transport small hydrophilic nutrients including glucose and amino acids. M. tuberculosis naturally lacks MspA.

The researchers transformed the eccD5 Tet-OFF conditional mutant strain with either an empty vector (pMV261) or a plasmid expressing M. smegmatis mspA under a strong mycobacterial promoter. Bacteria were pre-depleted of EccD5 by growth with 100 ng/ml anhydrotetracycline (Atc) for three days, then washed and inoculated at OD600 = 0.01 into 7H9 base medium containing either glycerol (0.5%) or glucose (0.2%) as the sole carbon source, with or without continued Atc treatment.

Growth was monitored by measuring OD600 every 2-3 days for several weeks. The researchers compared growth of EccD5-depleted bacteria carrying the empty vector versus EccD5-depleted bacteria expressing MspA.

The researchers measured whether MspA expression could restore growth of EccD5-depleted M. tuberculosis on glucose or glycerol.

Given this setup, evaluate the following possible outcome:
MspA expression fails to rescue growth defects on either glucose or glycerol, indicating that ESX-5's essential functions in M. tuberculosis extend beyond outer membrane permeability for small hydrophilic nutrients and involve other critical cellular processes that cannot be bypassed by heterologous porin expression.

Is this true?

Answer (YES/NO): NO